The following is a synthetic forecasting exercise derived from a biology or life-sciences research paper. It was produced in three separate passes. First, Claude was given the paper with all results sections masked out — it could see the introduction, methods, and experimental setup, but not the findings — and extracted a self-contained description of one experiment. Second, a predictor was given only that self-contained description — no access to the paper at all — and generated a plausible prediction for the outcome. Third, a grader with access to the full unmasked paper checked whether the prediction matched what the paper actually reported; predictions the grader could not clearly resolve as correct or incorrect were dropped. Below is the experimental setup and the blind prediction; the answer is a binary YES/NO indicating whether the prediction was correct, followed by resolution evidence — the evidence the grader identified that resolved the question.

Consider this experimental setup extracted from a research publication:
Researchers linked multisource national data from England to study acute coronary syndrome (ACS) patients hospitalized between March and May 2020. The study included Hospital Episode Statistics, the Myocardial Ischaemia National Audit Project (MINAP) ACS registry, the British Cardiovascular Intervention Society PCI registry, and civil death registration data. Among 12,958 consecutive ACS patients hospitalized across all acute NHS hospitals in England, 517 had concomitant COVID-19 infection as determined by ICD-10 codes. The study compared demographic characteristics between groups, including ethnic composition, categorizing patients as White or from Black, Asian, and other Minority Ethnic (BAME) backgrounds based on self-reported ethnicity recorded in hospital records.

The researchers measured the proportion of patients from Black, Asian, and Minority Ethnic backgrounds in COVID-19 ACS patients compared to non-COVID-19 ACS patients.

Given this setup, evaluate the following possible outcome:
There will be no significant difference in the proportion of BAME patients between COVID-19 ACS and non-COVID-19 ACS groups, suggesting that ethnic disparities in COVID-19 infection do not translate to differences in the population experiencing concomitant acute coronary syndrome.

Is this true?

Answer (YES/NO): NO